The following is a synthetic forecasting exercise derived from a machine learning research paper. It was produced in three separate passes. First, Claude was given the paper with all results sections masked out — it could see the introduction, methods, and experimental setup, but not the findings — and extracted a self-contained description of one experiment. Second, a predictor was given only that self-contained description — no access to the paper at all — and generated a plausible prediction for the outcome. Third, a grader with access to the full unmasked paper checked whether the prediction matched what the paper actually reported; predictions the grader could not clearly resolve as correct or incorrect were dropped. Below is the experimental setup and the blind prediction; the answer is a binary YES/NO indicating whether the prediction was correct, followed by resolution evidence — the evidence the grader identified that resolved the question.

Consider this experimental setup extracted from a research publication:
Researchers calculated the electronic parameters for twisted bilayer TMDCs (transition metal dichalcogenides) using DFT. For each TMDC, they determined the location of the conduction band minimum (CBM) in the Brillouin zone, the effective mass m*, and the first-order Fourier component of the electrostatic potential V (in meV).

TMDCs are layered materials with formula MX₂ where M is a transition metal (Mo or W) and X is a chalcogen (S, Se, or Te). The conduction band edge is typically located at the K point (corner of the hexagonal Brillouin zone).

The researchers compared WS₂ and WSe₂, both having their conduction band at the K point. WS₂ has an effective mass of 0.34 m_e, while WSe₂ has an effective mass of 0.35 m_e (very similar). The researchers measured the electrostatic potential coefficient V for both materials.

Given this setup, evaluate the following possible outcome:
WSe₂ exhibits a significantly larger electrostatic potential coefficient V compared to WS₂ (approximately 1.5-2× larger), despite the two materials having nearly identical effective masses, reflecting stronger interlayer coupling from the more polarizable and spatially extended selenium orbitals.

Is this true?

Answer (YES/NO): NO